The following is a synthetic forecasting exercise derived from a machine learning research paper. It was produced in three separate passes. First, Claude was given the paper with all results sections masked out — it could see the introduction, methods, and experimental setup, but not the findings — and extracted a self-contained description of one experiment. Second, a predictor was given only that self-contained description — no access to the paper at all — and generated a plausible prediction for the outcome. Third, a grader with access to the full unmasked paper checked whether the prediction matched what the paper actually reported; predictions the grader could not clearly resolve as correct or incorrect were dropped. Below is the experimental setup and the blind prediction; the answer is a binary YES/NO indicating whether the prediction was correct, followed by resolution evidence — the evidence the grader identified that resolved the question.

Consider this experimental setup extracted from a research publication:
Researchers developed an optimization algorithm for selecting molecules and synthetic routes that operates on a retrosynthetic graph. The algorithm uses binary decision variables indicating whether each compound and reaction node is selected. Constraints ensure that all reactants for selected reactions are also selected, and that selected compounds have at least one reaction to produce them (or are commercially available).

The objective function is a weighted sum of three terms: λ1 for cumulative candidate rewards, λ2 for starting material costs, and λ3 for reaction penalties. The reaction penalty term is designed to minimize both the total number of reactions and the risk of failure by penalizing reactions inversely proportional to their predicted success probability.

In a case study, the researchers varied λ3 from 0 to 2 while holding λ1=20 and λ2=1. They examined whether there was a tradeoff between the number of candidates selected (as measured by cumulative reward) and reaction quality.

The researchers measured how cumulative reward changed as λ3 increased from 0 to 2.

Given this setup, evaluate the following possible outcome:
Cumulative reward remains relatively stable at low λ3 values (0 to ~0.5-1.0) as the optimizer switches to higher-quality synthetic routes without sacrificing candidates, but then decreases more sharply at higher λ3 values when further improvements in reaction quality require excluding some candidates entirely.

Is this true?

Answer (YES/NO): NO